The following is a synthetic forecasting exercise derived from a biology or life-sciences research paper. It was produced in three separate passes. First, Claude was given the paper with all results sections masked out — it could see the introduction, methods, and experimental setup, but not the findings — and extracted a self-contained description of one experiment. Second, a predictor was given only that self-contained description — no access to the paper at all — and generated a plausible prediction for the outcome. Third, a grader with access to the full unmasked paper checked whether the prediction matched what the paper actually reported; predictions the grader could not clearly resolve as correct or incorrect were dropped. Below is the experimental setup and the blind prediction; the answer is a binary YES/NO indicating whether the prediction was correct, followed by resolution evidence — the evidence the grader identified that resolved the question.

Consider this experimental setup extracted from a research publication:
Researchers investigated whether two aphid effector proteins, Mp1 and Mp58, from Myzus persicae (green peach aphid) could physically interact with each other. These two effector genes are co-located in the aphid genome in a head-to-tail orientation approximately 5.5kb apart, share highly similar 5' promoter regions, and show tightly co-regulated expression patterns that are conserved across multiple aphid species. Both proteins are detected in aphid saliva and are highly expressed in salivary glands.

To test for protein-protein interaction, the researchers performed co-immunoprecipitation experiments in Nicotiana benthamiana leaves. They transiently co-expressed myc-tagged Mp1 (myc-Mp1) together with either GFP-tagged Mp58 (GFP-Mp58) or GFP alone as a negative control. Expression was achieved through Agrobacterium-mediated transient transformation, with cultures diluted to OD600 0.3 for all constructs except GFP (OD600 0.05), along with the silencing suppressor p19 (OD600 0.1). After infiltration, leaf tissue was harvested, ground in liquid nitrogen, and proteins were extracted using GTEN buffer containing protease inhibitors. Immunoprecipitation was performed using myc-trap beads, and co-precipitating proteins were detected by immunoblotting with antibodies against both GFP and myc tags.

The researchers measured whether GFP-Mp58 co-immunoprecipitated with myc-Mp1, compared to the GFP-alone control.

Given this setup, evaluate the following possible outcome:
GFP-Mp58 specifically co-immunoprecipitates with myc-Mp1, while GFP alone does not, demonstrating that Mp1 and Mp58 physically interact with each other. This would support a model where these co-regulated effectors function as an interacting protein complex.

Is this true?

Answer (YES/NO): YES